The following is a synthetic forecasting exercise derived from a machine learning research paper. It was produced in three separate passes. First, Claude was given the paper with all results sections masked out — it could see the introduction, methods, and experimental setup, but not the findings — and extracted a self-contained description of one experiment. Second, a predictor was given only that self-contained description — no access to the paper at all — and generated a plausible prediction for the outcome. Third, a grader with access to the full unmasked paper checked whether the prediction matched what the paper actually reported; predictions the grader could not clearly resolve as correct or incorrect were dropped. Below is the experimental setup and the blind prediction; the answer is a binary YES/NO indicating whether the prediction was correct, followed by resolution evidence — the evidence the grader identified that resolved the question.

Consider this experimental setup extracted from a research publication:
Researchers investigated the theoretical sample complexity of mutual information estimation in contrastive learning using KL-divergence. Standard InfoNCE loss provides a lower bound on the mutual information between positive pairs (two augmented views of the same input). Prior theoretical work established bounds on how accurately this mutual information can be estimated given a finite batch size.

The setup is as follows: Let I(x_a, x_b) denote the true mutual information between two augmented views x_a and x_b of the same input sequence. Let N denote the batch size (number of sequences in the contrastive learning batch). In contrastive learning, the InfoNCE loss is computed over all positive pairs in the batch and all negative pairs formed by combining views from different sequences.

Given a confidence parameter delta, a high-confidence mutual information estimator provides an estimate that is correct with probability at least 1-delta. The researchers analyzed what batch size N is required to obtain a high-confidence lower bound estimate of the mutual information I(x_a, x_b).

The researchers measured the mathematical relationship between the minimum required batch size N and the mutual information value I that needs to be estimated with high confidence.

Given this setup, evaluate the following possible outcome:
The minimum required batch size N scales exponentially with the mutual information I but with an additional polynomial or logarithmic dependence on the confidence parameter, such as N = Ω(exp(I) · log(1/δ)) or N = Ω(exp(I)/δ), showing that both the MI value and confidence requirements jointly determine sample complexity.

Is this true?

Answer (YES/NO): NO